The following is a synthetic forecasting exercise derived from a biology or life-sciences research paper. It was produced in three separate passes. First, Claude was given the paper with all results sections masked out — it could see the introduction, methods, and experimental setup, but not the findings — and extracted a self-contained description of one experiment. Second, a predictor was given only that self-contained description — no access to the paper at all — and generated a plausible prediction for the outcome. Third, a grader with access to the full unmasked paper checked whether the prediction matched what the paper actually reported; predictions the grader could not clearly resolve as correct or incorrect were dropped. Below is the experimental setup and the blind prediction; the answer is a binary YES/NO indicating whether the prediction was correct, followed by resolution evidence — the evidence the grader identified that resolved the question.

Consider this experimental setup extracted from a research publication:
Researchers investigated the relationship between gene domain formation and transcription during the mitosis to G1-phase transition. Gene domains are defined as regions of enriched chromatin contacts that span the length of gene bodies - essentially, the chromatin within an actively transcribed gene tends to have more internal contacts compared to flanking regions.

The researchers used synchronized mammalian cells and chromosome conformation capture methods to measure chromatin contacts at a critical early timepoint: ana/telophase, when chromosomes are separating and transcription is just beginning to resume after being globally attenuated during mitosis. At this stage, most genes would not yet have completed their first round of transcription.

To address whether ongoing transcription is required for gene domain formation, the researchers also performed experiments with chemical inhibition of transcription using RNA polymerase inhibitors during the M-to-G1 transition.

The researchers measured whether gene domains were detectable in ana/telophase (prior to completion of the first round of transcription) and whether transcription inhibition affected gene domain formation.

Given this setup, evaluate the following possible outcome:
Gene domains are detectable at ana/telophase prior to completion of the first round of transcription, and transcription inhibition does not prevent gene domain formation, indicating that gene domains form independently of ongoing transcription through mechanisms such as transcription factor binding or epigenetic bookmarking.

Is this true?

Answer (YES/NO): NO